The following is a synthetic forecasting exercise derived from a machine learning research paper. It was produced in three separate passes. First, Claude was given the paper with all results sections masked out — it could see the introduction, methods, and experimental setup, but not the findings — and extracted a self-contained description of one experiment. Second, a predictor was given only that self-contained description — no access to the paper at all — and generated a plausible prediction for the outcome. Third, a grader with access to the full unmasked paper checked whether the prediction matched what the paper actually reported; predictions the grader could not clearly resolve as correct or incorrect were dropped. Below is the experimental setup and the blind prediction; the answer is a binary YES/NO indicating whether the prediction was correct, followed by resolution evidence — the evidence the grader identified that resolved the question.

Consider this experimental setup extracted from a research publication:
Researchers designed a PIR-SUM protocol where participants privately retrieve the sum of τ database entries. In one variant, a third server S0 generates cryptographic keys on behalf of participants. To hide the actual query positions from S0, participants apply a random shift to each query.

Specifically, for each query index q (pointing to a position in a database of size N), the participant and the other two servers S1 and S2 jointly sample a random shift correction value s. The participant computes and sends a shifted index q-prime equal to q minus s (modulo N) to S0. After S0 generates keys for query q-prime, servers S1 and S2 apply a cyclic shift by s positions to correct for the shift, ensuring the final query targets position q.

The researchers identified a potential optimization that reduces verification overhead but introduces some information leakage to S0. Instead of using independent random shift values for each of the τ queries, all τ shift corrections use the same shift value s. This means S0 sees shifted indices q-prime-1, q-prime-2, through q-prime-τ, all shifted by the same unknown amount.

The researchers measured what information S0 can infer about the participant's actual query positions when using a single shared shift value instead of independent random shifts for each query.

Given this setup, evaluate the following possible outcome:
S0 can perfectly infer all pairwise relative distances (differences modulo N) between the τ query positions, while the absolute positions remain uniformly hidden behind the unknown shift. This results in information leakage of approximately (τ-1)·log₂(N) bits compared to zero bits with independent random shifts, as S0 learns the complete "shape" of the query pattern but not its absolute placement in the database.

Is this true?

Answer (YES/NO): NO